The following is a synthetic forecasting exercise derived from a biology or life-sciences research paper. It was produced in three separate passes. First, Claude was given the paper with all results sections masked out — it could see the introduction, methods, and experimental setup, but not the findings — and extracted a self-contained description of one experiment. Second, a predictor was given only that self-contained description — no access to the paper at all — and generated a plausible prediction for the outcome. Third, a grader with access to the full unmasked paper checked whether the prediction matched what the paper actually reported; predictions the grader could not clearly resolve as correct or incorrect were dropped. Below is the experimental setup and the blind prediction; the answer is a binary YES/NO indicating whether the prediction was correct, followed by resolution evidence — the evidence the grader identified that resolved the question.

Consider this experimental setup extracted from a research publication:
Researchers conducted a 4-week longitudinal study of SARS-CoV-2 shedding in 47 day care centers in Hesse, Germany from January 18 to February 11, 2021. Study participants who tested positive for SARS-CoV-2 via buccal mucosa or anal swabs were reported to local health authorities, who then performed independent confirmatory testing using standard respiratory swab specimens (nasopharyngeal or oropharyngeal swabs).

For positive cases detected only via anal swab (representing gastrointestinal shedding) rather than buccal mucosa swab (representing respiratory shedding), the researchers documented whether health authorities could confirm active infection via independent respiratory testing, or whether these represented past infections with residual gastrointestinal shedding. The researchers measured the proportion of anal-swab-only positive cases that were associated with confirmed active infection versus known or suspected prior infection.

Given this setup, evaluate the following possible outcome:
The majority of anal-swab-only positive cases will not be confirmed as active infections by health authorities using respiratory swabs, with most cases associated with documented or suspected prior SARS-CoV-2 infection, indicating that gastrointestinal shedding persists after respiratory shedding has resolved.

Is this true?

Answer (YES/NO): YES